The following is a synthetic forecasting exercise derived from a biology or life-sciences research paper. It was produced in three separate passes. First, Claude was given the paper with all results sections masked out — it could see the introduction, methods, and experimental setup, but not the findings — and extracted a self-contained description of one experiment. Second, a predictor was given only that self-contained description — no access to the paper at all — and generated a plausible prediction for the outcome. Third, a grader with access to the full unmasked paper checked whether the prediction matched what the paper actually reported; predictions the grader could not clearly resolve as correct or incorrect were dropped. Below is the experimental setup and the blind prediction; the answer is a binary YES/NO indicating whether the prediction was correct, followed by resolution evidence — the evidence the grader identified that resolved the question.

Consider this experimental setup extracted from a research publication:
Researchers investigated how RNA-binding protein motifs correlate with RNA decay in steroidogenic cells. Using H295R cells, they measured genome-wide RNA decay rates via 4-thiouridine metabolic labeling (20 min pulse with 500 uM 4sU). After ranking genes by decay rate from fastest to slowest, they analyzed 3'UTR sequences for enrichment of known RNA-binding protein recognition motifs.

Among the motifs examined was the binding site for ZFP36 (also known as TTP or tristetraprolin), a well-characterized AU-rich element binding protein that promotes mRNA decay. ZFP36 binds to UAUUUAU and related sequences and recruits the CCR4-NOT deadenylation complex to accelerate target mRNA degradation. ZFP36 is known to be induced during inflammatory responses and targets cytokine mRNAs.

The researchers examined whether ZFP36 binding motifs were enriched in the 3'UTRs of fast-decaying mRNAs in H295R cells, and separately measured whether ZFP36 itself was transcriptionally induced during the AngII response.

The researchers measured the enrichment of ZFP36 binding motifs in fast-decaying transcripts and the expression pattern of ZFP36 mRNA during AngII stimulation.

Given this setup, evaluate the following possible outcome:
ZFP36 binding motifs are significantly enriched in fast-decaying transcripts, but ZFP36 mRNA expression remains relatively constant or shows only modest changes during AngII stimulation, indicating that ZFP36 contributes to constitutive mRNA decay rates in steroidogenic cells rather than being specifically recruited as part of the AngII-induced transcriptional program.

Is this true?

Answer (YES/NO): NO